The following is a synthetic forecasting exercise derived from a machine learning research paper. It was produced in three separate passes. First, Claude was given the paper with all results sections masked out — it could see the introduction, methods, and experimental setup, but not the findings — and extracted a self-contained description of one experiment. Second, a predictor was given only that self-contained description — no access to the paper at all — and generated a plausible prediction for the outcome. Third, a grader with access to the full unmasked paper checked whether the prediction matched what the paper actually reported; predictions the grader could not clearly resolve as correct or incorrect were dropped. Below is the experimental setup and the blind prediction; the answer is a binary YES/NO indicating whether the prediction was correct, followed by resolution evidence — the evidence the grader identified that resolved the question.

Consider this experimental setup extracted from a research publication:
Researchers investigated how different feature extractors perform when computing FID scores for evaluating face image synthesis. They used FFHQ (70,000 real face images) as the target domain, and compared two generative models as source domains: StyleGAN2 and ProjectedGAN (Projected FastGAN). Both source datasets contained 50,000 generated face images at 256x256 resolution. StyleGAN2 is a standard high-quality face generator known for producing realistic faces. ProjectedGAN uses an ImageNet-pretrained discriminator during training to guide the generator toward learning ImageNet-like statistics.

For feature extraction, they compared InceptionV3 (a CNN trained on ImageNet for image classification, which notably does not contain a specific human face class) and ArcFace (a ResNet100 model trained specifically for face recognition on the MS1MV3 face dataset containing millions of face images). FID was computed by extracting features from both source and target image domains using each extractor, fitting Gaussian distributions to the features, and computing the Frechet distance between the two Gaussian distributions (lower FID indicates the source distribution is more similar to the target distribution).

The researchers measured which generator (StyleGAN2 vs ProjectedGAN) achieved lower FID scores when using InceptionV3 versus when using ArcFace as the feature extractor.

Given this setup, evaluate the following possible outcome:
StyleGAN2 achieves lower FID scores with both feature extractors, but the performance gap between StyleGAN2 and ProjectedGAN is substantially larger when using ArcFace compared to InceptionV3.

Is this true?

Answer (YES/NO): NO